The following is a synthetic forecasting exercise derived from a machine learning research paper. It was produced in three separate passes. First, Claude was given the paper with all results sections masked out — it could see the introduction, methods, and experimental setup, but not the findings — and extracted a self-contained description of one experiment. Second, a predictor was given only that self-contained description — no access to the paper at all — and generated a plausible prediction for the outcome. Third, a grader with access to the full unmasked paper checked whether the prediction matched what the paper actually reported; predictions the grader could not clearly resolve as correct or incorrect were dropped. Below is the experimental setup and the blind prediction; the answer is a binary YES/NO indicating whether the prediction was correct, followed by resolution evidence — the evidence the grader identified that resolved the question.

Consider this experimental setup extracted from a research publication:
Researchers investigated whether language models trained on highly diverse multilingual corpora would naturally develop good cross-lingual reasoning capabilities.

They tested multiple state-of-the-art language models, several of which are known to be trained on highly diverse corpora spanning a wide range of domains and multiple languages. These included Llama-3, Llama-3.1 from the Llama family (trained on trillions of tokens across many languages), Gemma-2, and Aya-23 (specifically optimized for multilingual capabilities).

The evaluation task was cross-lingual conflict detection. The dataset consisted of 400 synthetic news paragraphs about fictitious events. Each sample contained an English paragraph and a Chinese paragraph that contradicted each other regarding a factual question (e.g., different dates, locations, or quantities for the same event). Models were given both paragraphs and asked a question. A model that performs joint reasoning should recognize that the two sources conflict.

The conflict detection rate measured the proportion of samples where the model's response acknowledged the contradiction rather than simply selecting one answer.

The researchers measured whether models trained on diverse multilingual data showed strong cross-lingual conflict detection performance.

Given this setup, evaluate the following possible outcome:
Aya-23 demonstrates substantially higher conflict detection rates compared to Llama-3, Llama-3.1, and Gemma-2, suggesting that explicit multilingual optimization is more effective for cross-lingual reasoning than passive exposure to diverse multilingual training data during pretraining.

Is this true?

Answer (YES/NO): NO